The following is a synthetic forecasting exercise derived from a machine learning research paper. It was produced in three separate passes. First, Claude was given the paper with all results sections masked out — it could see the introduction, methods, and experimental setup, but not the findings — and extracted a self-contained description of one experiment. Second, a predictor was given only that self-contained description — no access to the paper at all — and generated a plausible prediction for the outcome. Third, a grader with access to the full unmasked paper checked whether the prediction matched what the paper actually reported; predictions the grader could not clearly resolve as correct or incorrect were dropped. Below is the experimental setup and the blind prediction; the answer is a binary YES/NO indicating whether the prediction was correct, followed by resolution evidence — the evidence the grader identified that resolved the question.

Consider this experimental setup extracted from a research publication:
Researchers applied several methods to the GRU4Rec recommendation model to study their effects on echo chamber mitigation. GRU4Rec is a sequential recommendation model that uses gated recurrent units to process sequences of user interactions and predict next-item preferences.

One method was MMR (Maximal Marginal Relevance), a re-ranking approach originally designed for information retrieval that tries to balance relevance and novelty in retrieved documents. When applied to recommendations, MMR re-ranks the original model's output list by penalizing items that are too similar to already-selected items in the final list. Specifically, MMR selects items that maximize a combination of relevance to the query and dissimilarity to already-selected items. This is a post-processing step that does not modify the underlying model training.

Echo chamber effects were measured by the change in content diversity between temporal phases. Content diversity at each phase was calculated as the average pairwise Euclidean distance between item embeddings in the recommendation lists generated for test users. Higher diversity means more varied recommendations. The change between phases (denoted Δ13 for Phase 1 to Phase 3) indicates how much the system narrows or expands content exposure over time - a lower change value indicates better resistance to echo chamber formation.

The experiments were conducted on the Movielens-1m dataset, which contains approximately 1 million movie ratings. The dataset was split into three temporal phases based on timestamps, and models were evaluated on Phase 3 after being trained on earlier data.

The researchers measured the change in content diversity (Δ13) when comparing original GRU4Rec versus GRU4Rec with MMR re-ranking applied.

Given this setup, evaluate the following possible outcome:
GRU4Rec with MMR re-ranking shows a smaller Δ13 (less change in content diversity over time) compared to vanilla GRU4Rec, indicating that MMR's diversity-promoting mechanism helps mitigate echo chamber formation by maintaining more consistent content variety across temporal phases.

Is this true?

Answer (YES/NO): NO